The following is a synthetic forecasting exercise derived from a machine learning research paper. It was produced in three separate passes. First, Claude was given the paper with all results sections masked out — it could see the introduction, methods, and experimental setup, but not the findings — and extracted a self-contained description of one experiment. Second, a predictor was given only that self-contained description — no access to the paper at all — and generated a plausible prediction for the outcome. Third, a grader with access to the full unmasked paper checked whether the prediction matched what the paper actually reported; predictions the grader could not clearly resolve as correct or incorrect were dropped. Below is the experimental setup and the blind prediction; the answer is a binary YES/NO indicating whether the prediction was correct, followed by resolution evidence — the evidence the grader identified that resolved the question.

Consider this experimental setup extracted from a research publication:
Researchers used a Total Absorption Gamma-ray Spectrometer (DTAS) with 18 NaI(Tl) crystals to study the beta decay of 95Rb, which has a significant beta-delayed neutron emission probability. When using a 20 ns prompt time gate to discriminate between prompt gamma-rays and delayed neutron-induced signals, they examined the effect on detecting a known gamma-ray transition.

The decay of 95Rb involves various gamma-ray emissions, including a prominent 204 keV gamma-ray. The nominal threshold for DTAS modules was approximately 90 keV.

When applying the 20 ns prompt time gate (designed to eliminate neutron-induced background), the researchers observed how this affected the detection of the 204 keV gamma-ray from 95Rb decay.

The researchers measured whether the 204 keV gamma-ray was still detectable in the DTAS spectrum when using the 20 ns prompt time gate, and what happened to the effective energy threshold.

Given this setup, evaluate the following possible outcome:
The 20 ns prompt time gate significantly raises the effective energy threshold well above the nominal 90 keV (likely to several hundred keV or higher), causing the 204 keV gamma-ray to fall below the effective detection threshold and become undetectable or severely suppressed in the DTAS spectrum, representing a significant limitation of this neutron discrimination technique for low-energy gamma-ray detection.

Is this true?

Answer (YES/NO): YES